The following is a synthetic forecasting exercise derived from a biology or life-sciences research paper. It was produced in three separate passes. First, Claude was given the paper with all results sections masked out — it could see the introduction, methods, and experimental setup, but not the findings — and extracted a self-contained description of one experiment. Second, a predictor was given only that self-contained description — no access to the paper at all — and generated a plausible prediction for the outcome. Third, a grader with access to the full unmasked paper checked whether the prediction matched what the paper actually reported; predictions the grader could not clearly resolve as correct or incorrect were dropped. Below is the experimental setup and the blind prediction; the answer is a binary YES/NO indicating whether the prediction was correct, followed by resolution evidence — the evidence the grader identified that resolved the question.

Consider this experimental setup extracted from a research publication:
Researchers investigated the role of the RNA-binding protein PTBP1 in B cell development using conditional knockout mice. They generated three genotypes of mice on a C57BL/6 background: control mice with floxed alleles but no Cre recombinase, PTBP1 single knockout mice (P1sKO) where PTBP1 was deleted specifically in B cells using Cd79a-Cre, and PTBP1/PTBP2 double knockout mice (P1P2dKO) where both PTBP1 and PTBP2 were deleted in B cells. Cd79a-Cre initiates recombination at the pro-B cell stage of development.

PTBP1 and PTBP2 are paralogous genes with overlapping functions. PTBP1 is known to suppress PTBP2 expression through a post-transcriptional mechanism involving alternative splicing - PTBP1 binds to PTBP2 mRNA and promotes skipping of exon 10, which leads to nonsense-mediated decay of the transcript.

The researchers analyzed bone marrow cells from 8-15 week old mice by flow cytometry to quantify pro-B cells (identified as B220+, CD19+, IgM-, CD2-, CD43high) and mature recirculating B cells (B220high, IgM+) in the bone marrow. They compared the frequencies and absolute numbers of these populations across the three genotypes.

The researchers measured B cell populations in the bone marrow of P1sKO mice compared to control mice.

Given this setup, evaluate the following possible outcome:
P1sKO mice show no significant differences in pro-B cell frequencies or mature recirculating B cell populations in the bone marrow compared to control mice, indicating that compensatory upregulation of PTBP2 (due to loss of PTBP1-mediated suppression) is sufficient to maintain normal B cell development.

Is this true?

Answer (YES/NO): YES